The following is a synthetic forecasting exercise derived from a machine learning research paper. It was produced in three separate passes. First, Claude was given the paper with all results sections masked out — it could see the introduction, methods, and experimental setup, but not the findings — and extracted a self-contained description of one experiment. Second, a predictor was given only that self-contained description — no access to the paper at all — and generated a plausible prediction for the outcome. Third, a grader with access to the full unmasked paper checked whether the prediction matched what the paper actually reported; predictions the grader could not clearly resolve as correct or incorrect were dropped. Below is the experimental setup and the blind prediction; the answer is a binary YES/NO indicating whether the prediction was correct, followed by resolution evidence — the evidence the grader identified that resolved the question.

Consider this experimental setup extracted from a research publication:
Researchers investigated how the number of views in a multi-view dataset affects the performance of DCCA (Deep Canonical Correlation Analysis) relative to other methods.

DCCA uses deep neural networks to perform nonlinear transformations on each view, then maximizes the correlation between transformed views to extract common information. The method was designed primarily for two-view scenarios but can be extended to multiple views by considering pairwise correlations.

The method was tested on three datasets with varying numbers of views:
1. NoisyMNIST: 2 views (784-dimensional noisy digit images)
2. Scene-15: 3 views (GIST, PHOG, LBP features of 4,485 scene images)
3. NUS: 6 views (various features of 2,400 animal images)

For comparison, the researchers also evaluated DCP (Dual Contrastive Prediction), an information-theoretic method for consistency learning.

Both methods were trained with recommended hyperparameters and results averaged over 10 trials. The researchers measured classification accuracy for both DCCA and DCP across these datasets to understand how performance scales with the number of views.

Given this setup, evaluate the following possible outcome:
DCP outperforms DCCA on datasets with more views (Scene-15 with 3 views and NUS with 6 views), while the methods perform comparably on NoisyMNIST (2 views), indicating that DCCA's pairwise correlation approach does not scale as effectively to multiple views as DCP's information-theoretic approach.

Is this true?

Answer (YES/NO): YES